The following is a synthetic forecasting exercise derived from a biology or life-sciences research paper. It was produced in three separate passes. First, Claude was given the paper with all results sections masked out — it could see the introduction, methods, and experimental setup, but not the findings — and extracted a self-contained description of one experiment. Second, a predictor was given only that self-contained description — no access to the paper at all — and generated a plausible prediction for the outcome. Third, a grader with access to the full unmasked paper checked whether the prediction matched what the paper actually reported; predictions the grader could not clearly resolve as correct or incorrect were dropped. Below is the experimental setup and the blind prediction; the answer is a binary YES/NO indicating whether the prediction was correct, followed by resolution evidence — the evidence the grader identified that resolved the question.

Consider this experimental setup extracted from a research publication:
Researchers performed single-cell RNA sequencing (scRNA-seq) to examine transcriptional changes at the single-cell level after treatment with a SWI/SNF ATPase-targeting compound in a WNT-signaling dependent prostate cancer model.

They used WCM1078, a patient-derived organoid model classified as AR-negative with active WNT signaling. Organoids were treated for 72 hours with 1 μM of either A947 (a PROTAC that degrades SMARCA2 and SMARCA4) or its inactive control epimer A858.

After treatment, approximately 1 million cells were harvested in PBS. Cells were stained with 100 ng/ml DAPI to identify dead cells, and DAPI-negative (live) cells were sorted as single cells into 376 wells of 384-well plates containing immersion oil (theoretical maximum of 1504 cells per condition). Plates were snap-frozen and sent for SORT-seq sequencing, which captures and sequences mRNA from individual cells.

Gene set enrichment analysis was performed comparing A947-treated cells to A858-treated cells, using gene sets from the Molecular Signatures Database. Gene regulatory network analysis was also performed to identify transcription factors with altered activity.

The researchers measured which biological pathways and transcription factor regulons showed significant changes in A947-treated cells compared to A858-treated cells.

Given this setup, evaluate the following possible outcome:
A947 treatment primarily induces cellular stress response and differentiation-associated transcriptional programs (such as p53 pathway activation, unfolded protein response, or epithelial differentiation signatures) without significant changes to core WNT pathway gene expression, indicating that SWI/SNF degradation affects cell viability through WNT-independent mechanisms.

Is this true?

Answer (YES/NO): NO